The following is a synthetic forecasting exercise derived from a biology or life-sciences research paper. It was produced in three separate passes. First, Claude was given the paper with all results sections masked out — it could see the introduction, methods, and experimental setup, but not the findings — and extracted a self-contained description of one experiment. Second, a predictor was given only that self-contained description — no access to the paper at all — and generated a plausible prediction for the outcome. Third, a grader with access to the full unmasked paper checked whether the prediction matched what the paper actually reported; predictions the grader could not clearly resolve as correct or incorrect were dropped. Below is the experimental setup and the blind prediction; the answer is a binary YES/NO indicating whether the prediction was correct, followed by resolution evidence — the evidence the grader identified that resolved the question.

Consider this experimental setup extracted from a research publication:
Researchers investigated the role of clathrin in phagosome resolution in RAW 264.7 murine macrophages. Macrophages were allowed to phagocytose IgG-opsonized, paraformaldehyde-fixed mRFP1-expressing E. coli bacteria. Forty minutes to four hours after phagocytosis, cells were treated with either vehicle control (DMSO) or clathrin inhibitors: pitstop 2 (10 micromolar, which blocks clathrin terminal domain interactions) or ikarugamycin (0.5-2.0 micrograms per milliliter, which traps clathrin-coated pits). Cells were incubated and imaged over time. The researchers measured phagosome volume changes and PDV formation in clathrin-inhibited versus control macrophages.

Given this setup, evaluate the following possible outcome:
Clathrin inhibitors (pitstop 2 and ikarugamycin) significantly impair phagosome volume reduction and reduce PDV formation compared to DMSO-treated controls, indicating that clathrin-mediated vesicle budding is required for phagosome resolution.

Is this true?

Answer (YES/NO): YES